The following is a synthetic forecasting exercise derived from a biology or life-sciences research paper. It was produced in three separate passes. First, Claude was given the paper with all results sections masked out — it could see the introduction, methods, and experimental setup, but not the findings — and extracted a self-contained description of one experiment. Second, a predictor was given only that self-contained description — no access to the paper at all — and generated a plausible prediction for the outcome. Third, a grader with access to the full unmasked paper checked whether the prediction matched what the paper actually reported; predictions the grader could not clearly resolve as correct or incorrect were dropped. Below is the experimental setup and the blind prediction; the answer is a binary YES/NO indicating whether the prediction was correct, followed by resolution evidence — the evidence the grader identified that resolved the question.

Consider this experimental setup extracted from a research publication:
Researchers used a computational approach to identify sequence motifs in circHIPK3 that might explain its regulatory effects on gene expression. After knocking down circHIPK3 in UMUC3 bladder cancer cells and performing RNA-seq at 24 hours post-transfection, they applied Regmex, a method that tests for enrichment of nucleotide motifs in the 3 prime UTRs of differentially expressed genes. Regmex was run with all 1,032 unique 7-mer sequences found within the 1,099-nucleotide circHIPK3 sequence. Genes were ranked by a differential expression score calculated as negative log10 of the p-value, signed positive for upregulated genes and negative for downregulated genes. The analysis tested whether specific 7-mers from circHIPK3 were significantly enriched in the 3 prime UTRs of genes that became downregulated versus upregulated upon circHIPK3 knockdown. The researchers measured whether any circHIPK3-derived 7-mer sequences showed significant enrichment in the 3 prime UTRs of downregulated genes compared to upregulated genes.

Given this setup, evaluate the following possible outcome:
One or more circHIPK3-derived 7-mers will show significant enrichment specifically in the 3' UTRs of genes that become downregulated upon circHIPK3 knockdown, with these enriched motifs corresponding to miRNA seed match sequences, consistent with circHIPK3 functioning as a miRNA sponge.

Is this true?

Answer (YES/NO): NO